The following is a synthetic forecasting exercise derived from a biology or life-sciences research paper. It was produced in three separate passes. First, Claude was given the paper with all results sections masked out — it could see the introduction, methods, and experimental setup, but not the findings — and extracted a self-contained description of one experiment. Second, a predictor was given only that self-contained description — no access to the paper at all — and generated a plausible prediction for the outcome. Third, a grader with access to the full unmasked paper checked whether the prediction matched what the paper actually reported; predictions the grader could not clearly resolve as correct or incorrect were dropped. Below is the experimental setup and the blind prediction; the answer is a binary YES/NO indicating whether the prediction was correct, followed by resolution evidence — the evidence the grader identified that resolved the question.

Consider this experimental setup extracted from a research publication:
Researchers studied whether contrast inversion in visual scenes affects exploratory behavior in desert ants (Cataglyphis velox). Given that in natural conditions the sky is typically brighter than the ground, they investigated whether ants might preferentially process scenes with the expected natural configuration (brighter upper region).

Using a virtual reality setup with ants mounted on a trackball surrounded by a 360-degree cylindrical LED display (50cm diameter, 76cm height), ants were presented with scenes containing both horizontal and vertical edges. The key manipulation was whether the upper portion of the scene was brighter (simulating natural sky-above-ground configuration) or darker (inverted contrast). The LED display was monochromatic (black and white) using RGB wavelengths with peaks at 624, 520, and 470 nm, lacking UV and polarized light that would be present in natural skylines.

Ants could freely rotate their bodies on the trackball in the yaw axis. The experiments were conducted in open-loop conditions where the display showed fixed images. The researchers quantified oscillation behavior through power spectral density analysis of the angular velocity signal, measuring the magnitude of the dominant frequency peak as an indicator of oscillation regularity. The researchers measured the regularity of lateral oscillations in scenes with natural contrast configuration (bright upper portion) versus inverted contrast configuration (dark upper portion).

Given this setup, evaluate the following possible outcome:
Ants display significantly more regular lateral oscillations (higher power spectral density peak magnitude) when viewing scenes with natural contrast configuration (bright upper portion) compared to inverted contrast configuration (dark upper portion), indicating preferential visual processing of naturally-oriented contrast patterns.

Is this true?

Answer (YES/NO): NO